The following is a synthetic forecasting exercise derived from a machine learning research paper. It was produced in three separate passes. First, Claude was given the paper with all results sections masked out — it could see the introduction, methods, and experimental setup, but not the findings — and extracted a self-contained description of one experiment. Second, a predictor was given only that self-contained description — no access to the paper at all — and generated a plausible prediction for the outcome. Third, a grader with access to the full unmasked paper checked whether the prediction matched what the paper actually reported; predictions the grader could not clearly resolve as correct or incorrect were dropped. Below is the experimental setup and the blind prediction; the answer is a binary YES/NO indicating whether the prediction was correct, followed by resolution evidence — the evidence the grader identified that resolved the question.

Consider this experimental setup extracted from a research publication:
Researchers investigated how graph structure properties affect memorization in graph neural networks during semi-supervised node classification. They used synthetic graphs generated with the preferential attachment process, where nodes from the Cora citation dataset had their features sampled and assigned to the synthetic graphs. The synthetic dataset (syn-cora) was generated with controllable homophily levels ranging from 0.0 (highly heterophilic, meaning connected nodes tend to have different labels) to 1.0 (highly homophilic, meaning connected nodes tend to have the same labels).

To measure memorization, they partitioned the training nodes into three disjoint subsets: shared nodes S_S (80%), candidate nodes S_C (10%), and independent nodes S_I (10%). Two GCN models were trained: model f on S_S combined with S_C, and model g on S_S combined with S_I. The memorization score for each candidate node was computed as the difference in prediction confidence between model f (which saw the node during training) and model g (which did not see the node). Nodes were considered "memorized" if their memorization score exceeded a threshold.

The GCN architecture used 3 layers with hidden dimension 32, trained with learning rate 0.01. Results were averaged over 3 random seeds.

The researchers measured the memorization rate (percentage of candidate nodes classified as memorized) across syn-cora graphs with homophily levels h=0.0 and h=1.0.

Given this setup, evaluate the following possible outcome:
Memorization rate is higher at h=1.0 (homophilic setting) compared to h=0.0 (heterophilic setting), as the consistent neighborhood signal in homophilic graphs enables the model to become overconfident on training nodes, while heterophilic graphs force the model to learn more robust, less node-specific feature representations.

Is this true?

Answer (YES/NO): NO